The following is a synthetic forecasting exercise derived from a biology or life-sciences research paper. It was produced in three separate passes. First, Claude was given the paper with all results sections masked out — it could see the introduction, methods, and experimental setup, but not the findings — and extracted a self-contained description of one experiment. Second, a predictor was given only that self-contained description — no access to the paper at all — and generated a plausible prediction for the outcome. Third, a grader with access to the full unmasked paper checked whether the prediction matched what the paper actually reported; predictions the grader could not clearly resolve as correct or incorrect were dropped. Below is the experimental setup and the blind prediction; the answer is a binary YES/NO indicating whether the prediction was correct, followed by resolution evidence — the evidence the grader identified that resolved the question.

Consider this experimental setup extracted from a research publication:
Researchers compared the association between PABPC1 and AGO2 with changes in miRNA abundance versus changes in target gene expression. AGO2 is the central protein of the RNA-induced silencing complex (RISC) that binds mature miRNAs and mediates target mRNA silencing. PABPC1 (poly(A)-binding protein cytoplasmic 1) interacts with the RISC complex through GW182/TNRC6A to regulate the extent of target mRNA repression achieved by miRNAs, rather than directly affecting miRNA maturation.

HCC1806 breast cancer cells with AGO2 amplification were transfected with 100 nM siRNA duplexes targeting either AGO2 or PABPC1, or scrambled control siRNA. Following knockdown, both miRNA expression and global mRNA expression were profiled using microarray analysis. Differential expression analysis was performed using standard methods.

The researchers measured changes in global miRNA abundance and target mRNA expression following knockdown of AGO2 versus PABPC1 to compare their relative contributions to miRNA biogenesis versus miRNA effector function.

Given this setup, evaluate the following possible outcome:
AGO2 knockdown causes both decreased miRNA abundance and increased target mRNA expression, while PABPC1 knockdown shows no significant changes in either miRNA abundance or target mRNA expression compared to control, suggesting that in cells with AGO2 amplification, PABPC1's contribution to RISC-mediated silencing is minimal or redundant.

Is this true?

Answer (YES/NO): NO